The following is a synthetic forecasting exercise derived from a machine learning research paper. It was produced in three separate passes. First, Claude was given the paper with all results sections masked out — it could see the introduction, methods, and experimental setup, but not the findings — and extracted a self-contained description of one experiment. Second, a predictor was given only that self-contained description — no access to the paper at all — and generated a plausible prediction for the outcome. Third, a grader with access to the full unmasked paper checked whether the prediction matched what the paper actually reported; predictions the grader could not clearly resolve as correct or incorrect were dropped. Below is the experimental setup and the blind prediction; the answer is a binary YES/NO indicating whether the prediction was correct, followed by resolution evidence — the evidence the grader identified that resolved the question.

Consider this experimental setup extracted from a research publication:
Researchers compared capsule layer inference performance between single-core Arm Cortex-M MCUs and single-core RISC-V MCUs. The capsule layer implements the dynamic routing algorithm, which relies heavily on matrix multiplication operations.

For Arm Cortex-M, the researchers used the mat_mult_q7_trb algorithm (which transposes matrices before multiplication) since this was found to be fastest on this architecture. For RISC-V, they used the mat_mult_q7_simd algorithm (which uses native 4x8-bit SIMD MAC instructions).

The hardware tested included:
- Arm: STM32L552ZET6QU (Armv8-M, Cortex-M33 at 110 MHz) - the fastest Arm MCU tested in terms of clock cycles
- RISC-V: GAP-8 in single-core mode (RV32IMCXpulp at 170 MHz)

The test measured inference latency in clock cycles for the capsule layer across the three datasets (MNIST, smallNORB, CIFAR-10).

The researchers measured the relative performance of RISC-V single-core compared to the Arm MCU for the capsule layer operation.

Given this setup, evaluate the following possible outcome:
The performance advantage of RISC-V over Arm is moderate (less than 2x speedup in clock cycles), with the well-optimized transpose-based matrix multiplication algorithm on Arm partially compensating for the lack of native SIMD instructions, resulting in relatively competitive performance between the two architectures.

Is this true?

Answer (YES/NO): NO